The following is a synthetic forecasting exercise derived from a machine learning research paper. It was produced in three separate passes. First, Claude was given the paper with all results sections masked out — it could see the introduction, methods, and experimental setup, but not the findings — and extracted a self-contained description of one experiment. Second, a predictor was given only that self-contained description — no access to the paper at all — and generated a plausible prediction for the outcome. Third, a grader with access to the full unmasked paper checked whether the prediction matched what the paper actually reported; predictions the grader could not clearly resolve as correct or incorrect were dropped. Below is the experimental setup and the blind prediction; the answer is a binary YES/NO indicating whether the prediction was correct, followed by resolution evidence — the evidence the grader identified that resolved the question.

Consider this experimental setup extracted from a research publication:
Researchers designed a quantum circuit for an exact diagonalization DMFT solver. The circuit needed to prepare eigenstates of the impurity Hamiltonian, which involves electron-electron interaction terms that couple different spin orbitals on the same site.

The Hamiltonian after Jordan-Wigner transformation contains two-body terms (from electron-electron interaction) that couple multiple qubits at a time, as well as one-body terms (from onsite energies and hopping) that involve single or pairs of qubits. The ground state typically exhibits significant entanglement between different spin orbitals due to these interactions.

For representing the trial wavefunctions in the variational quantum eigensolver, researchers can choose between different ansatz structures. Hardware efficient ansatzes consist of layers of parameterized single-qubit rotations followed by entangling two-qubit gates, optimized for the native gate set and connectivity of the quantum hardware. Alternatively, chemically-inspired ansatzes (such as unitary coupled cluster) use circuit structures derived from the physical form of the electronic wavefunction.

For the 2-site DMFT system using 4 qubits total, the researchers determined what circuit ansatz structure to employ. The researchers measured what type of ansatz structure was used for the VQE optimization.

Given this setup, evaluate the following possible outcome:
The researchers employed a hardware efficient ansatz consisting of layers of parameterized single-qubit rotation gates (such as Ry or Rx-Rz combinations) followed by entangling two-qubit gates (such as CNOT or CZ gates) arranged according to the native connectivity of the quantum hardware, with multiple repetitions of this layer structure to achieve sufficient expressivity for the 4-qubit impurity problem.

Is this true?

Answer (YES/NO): NO